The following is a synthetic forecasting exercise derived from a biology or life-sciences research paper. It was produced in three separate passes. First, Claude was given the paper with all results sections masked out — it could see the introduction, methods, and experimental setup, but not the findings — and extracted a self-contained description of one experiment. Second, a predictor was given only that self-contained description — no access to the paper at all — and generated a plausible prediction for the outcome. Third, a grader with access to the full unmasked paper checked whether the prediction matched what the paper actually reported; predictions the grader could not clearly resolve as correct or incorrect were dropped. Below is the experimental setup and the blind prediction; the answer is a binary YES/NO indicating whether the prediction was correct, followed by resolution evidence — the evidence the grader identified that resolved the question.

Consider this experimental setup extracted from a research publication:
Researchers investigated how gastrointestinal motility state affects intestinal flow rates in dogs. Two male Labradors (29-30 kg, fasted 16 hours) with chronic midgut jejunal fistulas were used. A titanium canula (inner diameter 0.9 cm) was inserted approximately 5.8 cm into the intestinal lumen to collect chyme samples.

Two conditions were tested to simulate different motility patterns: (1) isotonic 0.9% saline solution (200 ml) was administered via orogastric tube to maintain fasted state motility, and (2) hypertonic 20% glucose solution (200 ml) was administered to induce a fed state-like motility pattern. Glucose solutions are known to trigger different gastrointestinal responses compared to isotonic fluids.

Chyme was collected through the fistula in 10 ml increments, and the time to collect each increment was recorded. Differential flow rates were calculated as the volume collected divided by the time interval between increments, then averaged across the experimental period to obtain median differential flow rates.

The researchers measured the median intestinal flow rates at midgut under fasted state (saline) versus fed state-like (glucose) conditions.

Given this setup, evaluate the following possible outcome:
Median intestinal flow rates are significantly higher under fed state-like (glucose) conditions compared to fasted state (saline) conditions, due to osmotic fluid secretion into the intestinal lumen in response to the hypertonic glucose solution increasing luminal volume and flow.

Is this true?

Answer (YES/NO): NO